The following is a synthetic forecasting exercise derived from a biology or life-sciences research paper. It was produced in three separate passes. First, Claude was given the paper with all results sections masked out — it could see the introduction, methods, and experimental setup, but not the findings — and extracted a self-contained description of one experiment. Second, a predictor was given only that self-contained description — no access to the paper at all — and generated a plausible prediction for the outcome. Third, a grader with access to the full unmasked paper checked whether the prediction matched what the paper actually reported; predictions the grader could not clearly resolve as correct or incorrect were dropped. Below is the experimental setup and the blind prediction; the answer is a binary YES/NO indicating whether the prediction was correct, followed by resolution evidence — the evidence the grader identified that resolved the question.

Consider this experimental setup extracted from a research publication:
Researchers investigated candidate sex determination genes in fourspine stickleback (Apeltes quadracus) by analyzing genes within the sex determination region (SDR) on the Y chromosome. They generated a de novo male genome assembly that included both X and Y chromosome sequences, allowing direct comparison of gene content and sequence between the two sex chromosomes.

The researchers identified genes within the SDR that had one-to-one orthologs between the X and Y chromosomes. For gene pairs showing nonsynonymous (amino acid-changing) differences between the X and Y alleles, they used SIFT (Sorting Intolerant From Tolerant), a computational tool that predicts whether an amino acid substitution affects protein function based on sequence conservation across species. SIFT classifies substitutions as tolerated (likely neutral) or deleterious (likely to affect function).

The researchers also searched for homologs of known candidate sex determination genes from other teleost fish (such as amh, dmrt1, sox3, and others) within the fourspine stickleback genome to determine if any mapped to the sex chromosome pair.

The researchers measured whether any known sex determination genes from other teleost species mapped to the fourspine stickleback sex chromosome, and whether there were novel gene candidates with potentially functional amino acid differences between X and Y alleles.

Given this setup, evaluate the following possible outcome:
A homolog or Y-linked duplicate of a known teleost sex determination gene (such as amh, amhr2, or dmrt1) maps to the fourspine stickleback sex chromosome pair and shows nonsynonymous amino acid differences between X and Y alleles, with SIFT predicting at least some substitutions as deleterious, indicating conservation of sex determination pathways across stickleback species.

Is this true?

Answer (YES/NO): NO